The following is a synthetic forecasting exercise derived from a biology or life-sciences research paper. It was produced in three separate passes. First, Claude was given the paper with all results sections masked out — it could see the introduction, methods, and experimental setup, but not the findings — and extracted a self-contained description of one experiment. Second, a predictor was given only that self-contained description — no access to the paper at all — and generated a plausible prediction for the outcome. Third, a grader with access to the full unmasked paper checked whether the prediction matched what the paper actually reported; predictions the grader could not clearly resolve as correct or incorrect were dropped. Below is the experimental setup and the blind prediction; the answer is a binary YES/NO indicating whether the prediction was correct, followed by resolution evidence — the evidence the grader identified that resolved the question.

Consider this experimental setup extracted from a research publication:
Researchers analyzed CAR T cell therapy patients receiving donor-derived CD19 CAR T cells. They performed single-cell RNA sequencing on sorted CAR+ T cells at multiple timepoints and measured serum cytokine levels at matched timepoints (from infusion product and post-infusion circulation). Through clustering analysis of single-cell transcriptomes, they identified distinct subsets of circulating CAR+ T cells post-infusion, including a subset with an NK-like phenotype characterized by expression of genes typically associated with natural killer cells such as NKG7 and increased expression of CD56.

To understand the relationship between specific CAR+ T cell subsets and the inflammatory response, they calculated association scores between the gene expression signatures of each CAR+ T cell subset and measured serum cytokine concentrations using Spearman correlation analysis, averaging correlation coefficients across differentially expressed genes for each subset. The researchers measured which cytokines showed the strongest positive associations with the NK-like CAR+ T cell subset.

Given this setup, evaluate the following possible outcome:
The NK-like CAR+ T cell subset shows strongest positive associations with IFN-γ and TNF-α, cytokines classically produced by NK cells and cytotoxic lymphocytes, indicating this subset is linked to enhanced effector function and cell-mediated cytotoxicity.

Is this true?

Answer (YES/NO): NO